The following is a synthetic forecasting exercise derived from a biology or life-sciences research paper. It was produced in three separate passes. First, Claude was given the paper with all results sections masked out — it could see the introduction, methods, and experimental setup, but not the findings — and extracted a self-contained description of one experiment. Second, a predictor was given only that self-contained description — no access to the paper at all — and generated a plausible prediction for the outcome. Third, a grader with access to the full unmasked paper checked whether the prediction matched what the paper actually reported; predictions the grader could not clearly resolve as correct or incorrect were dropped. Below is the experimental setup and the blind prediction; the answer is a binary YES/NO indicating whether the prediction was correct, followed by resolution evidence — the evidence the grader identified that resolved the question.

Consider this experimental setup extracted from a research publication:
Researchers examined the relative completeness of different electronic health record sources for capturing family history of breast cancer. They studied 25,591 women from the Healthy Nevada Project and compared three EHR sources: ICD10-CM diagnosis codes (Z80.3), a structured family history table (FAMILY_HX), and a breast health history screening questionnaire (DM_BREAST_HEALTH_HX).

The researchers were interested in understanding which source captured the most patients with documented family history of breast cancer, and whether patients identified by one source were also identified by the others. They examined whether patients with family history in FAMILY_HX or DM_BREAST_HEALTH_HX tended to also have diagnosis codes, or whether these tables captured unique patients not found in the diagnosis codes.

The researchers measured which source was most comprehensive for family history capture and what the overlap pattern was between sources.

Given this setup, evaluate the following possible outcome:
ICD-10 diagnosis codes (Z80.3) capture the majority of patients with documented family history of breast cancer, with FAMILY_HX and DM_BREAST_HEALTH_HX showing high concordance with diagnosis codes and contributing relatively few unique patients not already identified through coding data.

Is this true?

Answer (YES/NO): YES